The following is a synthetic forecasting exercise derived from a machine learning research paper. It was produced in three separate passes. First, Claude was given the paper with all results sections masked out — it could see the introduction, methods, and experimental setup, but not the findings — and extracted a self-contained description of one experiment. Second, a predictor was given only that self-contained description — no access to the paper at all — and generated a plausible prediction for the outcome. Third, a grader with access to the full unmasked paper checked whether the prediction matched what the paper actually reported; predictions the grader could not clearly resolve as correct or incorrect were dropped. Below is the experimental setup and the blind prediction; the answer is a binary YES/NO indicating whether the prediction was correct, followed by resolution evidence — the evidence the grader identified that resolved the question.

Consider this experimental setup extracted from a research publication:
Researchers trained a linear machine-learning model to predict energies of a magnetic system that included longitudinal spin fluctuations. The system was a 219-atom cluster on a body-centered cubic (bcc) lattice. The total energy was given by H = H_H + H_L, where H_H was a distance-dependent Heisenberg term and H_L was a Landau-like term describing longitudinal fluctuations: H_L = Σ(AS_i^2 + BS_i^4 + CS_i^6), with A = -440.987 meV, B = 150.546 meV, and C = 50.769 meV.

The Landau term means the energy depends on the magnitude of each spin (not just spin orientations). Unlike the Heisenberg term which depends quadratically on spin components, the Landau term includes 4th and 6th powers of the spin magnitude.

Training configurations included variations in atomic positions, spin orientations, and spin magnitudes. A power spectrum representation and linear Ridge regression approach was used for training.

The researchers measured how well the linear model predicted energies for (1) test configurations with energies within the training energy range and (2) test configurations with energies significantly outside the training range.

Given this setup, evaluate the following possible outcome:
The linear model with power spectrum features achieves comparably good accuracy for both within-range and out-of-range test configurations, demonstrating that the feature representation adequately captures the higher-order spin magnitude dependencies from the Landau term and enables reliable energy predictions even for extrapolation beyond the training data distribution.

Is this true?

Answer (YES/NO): NO